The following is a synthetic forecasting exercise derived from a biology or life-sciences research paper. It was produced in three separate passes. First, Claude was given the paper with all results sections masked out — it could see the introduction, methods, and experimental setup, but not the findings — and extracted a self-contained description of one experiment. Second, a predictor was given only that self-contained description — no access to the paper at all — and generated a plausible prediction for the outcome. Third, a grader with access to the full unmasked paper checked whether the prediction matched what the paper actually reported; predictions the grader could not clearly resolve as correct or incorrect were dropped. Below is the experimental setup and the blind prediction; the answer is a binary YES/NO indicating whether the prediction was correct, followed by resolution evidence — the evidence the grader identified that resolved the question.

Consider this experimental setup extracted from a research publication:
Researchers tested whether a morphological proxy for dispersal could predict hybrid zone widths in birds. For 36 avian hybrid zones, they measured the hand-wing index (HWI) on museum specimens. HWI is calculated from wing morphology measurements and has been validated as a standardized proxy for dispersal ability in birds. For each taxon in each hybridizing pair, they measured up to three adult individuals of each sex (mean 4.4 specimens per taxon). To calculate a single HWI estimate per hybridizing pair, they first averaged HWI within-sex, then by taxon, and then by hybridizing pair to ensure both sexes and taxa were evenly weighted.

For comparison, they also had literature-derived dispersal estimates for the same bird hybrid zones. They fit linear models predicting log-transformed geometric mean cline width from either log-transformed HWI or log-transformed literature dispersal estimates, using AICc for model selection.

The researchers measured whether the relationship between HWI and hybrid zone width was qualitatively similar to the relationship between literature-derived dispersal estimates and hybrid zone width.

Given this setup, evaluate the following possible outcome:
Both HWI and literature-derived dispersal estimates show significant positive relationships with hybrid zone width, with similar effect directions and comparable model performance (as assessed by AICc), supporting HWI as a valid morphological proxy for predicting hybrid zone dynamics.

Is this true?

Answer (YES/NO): YES